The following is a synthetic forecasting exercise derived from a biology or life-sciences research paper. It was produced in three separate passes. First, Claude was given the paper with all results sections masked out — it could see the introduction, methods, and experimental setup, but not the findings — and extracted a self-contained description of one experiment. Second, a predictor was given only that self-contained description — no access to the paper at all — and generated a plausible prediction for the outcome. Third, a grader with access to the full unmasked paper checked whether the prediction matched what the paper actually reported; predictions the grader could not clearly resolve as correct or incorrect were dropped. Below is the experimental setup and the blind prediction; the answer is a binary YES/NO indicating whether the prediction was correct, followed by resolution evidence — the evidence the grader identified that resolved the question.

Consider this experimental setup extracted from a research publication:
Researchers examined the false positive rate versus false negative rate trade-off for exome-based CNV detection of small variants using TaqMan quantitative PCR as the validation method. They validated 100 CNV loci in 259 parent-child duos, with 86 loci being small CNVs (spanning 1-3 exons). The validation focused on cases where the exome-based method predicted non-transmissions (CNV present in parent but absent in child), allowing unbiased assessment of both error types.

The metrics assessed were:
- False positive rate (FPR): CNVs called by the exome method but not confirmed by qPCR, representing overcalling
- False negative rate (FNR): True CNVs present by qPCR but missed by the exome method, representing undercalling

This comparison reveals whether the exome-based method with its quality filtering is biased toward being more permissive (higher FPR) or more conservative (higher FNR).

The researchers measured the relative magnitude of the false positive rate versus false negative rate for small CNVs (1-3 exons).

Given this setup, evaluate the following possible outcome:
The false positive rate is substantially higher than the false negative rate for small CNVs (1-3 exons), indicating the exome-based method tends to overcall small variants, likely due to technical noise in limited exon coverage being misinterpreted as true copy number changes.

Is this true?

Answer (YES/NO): NO